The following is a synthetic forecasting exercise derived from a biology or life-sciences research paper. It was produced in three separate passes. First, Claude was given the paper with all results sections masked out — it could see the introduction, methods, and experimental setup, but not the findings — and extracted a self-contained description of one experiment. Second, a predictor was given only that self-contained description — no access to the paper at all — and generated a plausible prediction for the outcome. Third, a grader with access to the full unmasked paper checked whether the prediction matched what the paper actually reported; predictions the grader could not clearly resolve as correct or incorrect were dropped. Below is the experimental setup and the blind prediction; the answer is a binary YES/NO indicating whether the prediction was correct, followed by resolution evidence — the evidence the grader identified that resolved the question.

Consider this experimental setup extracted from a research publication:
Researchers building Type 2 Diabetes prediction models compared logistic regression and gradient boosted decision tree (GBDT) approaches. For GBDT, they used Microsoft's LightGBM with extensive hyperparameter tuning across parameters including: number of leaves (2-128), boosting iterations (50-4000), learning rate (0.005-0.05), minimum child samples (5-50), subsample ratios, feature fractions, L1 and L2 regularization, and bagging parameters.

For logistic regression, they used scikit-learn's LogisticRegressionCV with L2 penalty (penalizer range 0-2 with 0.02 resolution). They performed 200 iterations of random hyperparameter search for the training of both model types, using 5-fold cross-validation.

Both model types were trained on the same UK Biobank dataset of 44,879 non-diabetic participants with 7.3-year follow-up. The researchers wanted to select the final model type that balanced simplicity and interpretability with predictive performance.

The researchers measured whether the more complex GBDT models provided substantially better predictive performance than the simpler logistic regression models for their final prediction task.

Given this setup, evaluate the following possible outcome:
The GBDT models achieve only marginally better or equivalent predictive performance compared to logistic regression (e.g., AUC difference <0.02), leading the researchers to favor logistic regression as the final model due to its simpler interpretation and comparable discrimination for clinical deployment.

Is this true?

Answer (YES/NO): YES